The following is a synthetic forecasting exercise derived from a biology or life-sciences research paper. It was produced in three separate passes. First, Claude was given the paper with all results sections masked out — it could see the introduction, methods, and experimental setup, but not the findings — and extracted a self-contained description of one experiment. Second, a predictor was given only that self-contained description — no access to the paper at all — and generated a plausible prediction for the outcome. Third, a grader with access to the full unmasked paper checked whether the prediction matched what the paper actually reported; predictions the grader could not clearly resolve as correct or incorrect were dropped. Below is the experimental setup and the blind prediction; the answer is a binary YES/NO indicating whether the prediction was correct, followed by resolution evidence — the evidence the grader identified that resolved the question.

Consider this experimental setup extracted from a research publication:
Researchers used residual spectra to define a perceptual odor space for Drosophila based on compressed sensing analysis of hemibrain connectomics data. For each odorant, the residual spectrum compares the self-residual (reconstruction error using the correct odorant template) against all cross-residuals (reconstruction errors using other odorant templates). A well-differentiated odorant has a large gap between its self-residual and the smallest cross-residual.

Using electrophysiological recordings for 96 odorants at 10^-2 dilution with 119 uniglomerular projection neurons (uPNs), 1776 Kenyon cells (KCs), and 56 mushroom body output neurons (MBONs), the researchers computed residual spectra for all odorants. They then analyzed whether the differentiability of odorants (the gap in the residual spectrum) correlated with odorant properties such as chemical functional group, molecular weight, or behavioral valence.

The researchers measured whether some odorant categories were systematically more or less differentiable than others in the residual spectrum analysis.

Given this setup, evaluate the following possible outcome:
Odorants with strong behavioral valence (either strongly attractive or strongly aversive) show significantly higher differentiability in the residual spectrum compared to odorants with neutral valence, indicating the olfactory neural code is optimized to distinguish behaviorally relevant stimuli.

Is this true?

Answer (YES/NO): NO